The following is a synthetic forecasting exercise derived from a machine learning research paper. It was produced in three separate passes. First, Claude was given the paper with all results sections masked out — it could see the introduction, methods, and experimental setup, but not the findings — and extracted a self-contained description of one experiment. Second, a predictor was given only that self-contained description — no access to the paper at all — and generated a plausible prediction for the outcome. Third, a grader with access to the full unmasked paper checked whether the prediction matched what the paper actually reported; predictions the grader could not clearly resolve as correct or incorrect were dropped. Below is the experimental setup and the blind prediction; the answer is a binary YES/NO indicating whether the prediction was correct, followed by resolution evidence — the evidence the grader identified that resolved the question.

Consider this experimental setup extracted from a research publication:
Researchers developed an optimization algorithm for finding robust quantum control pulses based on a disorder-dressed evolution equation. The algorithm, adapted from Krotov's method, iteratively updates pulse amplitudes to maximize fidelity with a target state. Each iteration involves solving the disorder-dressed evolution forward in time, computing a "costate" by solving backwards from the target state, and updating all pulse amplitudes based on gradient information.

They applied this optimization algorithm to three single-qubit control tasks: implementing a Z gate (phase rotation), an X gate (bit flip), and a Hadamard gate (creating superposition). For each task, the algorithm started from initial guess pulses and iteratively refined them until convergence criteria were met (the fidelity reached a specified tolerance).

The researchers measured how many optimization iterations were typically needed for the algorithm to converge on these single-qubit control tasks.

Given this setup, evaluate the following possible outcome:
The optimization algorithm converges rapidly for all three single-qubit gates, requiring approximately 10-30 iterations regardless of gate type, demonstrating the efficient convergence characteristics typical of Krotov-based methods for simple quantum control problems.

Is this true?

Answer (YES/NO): YES